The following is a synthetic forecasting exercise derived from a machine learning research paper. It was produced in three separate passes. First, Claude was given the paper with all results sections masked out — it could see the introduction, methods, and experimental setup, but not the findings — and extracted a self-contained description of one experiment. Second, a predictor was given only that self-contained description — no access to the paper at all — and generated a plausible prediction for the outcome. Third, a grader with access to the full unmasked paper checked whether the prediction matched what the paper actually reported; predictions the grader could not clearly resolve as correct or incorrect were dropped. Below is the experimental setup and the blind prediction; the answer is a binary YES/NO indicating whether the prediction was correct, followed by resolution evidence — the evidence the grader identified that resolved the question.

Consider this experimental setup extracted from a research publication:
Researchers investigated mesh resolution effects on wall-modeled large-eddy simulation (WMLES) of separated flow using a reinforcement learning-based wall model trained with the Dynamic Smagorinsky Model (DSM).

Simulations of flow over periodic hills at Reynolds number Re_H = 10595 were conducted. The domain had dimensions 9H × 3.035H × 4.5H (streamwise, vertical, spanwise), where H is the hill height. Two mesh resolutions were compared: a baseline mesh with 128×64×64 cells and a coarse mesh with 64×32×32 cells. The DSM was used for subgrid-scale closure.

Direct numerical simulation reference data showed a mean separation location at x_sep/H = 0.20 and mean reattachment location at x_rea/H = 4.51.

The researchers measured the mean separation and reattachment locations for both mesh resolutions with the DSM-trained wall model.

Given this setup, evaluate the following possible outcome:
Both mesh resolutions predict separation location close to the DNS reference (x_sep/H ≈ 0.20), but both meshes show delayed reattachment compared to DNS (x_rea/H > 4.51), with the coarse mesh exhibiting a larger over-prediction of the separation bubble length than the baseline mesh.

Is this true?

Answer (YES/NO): NO